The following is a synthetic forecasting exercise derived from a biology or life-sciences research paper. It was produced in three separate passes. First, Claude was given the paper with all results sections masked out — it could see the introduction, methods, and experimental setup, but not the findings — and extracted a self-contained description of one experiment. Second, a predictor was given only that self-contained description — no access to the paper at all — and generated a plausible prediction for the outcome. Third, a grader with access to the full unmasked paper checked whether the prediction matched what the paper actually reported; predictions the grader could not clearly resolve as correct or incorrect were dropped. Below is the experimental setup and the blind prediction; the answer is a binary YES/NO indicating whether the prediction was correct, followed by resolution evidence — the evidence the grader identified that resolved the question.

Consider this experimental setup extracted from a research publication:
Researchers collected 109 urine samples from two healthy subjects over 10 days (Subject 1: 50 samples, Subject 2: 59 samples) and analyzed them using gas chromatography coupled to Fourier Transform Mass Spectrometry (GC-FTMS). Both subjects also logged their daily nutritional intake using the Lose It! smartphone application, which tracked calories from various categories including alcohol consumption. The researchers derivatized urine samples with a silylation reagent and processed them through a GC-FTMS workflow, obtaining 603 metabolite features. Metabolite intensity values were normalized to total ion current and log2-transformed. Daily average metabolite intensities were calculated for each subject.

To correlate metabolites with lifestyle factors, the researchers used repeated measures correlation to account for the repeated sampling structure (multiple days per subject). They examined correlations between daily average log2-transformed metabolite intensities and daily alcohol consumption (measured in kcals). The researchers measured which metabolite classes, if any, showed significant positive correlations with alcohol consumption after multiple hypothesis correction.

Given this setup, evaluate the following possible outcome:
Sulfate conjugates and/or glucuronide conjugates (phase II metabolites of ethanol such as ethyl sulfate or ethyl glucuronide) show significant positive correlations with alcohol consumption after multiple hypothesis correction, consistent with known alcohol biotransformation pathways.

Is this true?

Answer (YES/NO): NO